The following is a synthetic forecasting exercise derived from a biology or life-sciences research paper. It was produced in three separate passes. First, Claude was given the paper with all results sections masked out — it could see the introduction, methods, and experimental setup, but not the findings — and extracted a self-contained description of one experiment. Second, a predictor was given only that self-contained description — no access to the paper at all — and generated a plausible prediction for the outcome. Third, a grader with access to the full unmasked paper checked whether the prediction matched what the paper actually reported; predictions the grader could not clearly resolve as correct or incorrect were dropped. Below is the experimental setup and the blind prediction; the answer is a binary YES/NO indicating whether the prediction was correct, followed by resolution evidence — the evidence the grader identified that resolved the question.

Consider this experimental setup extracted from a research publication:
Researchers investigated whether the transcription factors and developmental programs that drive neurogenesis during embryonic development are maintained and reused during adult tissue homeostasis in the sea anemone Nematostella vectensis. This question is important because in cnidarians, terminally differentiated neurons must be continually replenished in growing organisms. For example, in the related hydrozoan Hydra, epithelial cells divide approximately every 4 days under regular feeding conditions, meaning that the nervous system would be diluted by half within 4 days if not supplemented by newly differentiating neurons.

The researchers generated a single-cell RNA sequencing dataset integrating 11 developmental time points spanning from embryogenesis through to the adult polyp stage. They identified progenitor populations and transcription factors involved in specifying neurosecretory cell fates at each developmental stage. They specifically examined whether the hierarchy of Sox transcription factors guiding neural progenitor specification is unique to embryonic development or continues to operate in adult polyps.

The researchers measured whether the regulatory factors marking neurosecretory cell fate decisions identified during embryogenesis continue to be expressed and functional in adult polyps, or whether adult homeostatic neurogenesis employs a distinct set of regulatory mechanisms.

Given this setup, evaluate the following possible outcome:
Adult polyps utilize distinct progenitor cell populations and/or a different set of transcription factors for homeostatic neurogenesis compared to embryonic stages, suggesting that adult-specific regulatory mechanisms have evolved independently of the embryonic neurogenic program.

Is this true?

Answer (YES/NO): NO